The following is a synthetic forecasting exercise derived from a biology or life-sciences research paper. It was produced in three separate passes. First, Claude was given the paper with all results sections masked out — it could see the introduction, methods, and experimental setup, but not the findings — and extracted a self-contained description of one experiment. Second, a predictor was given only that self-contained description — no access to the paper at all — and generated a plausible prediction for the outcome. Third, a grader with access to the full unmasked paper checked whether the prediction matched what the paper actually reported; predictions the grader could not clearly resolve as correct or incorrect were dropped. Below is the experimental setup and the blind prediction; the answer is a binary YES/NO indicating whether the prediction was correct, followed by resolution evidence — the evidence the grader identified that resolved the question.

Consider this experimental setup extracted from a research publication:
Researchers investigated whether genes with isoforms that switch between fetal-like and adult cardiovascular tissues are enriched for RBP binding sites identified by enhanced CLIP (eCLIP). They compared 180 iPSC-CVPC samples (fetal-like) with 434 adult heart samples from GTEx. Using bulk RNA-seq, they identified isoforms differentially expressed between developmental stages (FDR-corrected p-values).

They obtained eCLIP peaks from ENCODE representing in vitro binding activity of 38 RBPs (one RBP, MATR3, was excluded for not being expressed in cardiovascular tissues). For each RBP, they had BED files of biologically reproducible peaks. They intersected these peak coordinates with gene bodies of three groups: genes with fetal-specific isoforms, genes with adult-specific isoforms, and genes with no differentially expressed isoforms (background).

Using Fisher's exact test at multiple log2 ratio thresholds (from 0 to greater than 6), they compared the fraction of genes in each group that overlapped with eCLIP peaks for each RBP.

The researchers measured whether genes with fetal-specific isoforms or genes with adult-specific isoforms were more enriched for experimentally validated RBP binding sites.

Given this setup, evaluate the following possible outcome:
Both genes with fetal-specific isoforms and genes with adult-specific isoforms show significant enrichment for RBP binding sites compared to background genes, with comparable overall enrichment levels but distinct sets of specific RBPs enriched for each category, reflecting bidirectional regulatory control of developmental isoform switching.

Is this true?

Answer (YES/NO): NO